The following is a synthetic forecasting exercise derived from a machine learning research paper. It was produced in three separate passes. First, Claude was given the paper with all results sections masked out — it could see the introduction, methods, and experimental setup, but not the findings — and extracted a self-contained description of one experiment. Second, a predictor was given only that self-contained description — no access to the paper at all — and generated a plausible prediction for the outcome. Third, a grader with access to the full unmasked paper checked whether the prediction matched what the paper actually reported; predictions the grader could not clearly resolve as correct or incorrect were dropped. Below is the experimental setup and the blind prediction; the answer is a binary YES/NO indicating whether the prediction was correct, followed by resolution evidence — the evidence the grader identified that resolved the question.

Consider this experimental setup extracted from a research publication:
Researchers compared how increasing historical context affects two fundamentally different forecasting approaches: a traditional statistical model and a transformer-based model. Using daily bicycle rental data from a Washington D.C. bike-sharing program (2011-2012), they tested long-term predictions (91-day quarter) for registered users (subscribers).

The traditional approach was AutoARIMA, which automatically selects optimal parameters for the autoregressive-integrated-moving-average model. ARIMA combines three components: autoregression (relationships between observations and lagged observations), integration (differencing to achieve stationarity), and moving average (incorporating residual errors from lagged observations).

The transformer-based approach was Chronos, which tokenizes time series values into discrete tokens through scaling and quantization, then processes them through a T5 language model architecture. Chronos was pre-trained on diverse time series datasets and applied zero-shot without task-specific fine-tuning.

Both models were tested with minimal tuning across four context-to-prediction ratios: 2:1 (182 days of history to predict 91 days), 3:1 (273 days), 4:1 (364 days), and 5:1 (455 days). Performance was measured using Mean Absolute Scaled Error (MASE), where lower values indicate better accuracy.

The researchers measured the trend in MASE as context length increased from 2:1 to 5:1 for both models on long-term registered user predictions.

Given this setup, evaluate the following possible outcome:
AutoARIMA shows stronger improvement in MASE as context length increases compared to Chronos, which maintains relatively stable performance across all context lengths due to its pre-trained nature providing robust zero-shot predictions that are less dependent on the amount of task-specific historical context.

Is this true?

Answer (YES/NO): NO